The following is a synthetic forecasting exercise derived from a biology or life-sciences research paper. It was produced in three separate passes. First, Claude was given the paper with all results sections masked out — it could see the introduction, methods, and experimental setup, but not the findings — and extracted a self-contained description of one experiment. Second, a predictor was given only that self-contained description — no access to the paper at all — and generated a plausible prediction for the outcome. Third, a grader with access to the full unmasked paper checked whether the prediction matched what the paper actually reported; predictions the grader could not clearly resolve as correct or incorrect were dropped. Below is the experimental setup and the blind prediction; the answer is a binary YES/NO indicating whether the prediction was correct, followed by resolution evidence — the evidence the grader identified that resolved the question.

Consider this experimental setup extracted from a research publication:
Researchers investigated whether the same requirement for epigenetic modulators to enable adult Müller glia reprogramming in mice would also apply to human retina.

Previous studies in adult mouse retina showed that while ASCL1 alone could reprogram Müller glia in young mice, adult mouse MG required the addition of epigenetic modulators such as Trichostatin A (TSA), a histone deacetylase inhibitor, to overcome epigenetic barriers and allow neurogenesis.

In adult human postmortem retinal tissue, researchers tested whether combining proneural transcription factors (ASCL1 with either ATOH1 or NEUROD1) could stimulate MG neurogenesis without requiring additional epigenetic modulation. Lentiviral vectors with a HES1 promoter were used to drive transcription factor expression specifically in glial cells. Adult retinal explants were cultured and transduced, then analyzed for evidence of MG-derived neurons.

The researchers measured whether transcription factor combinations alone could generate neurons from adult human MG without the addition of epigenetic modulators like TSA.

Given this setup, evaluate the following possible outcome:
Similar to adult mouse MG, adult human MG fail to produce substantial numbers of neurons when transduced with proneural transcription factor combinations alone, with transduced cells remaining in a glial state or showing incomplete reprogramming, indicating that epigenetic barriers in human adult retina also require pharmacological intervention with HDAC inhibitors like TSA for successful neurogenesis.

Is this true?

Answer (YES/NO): NO